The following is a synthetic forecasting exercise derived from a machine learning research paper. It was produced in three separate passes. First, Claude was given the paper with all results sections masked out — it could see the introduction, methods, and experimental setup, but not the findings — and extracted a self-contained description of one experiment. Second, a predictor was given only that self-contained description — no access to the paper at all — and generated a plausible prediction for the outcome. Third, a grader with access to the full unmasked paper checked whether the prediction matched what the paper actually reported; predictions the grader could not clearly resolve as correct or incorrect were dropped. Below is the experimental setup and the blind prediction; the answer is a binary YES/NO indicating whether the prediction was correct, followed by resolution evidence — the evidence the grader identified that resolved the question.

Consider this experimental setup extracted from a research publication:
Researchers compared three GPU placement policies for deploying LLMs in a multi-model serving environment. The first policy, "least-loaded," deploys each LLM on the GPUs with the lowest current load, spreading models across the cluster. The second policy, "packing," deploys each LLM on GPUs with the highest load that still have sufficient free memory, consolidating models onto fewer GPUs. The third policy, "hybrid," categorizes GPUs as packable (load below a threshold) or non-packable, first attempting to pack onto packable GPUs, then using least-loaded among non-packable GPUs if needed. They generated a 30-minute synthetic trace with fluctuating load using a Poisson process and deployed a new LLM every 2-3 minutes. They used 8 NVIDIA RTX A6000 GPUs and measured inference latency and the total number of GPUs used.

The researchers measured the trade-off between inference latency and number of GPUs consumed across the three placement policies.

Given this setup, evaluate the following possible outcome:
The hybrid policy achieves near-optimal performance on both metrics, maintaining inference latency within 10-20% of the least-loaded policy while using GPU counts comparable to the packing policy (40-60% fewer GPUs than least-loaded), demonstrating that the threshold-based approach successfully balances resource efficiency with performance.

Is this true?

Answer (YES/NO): NO